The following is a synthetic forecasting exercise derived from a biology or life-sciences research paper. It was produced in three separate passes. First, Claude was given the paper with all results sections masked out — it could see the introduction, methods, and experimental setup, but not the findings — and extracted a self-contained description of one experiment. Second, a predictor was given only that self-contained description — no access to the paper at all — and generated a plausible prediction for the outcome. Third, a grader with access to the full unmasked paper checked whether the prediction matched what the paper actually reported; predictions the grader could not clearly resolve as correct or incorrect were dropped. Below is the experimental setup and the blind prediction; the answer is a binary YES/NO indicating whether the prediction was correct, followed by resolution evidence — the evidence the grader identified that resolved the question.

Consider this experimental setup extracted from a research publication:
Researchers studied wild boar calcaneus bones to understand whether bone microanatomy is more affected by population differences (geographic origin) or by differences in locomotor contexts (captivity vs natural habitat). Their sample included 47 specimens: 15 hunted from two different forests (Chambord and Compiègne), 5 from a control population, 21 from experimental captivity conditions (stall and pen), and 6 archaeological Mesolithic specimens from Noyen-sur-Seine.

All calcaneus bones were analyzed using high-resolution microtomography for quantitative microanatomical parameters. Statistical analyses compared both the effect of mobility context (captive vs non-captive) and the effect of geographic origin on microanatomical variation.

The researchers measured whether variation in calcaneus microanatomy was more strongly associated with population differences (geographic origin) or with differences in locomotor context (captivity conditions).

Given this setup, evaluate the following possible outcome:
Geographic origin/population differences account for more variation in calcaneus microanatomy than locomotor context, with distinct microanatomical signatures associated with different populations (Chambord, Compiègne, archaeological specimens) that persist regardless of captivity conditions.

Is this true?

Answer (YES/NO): NO